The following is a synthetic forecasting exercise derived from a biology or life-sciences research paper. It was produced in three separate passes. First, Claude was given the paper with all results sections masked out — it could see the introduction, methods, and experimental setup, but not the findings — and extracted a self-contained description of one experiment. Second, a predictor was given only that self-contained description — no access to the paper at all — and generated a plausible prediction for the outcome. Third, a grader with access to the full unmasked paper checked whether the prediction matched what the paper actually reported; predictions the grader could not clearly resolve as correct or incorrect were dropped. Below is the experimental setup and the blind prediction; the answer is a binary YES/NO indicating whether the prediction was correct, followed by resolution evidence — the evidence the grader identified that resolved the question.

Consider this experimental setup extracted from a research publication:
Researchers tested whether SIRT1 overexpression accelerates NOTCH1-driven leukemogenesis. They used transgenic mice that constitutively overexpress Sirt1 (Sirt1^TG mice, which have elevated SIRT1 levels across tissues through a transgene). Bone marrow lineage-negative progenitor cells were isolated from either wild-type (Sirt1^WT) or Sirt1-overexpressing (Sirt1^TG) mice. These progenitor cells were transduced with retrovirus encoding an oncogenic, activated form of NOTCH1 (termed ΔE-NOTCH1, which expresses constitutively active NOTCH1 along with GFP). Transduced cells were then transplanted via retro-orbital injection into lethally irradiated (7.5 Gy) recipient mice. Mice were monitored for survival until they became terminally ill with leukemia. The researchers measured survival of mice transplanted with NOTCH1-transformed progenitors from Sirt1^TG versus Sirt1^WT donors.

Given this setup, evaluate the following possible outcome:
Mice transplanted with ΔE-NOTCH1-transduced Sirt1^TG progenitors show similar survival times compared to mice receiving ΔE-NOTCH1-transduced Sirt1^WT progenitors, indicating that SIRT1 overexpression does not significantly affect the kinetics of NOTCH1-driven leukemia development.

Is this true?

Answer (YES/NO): NO